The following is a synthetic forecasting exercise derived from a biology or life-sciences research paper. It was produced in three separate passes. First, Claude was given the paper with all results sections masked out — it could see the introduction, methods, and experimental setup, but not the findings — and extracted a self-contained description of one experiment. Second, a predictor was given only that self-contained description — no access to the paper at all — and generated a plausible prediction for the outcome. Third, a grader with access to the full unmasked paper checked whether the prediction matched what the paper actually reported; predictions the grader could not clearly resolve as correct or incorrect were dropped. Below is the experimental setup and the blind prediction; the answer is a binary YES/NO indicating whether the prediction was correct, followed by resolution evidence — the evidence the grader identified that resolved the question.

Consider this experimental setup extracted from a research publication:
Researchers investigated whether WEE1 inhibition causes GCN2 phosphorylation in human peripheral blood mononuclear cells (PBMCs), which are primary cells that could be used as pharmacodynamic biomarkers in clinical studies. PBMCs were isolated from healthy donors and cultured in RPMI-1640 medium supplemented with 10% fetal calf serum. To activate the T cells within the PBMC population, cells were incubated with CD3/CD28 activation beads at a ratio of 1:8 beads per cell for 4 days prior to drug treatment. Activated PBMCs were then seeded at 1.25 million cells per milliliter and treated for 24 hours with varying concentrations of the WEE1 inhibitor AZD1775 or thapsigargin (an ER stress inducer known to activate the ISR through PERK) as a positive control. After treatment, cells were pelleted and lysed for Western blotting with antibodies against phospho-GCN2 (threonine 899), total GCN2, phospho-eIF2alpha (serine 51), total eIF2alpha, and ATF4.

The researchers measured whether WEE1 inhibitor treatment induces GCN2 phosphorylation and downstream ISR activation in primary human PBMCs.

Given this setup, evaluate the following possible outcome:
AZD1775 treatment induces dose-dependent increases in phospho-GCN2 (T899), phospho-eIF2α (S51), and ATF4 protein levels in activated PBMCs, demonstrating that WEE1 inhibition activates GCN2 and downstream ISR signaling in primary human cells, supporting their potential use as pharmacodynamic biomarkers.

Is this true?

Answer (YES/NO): NO